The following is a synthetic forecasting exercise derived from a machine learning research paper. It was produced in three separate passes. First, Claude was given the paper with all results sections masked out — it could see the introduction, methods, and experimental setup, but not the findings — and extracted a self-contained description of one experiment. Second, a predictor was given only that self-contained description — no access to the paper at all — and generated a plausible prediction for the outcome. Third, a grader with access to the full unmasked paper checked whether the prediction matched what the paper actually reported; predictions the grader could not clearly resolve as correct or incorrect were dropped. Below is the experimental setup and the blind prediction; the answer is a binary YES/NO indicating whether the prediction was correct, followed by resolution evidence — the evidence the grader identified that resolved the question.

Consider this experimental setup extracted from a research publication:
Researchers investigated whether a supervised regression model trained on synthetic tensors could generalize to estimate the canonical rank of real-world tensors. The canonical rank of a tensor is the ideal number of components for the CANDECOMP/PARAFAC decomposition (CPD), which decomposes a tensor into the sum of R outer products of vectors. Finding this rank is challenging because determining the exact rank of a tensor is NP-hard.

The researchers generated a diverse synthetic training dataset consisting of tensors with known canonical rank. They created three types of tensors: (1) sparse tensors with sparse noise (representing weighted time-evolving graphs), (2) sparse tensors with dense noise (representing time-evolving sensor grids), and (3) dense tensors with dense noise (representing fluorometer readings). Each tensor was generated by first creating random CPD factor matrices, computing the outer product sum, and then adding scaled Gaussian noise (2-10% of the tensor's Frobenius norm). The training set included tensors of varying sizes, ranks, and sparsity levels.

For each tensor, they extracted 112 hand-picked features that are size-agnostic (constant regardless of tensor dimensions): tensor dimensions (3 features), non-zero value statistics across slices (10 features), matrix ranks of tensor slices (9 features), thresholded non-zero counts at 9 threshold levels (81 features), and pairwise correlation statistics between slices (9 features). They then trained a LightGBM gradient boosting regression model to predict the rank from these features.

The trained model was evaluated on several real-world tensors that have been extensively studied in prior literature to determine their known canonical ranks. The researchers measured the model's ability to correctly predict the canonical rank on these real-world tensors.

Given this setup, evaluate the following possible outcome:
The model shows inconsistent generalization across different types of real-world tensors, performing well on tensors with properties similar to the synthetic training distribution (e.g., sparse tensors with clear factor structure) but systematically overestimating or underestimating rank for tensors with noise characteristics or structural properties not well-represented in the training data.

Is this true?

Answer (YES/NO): NO